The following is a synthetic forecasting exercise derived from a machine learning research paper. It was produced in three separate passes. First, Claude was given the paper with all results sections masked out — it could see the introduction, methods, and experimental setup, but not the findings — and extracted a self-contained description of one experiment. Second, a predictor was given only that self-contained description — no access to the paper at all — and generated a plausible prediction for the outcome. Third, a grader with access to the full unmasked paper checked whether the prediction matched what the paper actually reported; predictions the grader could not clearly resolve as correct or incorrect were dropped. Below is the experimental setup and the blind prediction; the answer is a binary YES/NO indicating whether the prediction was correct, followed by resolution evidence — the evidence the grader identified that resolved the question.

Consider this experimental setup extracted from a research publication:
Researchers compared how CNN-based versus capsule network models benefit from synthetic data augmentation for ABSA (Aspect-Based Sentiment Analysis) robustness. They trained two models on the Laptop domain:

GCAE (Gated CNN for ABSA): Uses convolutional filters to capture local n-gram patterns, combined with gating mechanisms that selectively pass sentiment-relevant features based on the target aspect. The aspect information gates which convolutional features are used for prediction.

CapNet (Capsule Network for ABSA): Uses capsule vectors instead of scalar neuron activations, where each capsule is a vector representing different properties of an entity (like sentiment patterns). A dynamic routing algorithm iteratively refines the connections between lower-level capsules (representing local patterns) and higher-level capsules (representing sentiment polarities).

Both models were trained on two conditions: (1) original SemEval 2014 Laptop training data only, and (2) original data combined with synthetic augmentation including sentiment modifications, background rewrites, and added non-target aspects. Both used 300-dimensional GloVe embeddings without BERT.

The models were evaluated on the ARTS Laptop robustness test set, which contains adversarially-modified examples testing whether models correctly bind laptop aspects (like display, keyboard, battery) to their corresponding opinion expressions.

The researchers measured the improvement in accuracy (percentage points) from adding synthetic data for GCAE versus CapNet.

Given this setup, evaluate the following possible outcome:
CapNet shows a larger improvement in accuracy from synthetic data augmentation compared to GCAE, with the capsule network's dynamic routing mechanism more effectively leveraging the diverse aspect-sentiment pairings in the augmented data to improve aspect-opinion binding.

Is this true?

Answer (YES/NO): NO